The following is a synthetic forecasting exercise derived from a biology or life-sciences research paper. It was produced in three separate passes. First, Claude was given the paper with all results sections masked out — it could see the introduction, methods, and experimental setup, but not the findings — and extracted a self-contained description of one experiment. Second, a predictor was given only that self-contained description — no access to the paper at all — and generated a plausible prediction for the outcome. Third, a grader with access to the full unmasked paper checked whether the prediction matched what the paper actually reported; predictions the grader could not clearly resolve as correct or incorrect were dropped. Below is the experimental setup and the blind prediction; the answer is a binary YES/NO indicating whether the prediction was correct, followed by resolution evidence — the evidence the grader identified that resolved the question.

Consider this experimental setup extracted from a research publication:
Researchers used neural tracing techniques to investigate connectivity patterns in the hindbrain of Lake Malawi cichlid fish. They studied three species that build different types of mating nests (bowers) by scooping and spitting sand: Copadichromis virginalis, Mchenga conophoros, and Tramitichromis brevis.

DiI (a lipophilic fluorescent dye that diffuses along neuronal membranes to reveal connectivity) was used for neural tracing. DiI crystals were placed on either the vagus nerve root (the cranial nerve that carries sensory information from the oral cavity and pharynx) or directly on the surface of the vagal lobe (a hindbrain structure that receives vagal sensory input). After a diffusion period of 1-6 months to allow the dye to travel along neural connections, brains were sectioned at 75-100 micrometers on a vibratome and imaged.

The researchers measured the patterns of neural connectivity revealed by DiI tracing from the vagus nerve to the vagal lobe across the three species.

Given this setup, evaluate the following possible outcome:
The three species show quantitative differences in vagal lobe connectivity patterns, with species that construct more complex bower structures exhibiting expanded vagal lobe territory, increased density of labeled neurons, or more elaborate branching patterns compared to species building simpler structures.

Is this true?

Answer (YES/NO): NO